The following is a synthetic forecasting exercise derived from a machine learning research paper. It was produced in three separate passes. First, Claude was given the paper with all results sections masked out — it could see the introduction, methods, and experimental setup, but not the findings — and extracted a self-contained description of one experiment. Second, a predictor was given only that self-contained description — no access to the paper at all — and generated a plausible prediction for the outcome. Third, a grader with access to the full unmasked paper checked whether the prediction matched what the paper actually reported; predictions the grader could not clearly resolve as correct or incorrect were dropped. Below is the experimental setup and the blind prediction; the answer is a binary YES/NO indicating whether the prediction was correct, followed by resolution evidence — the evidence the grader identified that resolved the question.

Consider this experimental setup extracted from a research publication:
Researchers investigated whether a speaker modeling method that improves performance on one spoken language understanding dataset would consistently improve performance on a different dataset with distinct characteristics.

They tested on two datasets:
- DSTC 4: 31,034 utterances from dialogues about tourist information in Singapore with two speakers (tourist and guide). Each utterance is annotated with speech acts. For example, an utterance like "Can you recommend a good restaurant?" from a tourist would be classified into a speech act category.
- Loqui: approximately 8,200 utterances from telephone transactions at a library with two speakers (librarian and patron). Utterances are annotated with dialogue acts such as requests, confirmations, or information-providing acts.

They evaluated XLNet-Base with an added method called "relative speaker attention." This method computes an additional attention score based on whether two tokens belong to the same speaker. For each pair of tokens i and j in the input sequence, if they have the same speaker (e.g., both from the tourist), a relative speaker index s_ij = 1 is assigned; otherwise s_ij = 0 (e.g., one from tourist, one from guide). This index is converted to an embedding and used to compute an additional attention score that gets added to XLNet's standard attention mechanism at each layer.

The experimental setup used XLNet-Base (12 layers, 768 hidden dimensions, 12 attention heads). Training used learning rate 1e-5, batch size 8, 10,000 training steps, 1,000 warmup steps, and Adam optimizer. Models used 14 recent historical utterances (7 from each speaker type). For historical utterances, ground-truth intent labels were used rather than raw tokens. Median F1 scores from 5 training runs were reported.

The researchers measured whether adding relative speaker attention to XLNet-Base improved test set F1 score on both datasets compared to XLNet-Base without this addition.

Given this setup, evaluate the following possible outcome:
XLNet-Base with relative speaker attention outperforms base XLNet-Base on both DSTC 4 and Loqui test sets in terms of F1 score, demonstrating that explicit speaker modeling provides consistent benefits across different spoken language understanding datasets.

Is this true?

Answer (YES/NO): NO